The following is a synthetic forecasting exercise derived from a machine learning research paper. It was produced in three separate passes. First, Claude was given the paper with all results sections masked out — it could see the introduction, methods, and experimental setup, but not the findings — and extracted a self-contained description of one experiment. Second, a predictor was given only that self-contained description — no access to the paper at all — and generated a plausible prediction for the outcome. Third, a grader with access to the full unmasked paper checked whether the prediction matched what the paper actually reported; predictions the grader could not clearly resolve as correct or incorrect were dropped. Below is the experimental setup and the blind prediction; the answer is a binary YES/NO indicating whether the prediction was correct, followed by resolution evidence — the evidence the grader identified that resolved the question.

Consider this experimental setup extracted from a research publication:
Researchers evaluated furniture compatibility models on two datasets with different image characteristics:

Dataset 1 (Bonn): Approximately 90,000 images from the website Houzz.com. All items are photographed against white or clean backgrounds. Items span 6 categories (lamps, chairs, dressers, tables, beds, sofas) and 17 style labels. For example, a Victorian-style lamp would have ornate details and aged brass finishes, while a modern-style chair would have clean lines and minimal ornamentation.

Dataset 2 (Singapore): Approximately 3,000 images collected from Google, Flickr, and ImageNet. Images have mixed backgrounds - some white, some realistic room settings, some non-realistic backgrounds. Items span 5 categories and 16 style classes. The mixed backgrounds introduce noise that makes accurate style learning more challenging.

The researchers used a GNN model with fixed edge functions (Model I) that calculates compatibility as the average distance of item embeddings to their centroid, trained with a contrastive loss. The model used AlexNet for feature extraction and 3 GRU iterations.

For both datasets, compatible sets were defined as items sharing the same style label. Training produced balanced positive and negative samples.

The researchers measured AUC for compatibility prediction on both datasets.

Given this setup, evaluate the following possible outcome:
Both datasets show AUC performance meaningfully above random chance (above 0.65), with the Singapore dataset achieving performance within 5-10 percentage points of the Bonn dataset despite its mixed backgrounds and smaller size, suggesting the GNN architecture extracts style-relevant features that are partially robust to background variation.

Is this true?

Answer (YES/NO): NO